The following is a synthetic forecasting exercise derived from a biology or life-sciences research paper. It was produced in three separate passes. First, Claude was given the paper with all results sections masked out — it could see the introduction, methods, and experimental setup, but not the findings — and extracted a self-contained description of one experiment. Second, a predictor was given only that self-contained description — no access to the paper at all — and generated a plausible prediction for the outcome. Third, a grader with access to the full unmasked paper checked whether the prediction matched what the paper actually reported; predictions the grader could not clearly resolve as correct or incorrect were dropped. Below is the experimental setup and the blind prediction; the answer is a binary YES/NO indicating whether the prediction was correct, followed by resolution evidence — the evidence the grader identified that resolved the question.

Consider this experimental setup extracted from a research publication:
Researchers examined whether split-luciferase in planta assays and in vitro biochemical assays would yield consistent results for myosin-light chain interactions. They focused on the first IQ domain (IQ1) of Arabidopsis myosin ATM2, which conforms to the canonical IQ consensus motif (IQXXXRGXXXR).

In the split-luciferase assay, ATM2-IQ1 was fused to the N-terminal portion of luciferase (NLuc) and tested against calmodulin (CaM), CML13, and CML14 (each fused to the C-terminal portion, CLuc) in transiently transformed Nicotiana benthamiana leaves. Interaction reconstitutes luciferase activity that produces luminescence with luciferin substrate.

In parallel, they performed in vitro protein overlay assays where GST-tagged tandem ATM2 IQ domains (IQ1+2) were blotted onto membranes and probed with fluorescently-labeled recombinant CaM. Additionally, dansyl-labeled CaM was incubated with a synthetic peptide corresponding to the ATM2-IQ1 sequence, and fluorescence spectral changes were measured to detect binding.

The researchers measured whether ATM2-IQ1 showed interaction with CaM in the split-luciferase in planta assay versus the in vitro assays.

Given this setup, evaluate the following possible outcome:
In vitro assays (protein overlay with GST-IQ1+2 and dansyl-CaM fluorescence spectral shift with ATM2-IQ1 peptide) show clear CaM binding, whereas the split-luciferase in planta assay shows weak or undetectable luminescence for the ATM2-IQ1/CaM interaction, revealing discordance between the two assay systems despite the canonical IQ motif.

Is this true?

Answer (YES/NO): YES